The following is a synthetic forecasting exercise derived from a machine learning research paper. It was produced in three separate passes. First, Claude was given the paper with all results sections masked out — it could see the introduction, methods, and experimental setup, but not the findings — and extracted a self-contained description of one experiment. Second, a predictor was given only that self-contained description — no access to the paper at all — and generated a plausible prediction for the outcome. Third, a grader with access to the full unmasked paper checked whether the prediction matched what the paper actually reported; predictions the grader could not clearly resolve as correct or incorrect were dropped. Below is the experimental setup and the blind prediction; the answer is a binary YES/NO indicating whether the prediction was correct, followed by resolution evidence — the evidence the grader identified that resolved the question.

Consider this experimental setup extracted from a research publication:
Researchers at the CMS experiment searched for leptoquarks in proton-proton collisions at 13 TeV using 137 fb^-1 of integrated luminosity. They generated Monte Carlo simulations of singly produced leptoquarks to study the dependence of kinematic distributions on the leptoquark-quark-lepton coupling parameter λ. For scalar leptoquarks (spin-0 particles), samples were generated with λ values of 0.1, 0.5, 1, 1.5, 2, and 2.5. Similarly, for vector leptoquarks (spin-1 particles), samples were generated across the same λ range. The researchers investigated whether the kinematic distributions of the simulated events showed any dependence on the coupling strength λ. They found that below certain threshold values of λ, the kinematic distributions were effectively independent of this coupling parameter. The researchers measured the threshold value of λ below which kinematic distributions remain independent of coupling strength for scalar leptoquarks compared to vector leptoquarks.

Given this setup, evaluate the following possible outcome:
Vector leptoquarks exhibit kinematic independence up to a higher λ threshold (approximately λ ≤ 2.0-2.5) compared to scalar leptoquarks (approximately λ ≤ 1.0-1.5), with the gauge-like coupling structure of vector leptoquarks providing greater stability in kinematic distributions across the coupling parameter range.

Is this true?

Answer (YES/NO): NO